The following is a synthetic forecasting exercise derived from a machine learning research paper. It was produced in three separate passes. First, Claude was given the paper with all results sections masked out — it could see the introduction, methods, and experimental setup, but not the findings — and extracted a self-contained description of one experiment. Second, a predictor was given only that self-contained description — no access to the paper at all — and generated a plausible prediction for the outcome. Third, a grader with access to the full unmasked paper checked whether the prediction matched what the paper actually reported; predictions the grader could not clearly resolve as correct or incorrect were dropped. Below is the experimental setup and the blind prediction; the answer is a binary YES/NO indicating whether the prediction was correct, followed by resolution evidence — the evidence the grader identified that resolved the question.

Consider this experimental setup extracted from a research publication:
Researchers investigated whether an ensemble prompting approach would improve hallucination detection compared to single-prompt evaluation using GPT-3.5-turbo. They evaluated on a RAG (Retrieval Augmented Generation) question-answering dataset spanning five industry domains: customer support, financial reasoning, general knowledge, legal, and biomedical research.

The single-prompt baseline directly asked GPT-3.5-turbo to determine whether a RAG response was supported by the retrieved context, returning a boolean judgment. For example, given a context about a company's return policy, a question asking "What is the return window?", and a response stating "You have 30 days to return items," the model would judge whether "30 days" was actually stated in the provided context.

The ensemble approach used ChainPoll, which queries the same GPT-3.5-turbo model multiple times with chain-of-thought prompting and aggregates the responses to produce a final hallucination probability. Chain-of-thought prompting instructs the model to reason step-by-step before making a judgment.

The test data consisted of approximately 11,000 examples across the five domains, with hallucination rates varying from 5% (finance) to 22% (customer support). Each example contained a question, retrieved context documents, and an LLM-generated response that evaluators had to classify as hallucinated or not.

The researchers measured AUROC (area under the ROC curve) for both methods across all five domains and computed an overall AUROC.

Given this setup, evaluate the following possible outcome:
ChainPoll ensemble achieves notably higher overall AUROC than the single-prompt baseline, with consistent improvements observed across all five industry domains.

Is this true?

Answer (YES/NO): YES